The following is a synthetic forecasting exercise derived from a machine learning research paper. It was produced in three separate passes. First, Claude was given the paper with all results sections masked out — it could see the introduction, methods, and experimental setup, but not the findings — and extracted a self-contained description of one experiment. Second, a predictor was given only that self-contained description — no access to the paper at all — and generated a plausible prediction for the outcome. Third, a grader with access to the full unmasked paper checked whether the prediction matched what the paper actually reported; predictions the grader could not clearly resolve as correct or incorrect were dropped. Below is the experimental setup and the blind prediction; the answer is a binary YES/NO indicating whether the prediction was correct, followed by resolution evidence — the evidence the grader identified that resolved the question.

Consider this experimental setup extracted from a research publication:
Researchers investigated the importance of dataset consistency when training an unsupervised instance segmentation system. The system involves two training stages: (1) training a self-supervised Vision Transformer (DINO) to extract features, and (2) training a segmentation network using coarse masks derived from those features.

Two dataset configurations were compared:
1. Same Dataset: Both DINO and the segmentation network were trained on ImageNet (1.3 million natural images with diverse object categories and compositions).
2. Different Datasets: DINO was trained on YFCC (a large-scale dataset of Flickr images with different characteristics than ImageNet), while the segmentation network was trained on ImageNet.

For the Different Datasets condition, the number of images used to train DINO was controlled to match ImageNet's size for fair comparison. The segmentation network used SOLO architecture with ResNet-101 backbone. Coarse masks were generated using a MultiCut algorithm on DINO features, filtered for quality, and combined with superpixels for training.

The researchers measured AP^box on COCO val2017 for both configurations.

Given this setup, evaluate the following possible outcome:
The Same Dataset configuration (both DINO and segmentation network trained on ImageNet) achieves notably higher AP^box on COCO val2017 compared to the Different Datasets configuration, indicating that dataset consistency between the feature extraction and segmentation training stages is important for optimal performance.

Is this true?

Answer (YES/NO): YES